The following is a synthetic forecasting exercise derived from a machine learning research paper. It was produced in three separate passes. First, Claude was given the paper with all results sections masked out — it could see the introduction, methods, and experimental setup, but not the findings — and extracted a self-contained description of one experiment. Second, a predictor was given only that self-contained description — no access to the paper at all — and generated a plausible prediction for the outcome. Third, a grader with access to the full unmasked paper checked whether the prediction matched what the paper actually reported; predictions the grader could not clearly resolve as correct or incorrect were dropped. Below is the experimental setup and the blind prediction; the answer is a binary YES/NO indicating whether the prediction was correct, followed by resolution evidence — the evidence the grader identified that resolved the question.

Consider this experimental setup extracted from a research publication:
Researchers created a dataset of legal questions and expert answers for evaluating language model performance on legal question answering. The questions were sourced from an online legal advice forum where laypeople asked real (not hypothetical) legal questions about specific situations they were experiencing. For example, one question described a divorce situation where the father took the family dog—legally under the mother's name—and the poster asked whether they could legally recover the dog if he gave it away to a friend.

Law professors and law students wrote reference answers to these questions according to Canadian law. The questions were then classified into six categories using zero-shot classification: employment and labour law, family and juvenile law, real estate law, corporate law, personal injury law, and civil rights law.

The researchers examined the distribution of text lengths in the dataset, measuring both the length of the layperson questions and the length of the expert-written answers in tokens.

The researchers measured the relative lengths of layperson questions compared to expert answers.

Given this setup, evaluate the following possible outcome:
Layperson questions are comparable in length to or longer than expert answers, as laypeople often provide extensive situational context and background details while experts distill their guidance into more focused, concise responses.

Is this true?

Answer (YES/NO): YES